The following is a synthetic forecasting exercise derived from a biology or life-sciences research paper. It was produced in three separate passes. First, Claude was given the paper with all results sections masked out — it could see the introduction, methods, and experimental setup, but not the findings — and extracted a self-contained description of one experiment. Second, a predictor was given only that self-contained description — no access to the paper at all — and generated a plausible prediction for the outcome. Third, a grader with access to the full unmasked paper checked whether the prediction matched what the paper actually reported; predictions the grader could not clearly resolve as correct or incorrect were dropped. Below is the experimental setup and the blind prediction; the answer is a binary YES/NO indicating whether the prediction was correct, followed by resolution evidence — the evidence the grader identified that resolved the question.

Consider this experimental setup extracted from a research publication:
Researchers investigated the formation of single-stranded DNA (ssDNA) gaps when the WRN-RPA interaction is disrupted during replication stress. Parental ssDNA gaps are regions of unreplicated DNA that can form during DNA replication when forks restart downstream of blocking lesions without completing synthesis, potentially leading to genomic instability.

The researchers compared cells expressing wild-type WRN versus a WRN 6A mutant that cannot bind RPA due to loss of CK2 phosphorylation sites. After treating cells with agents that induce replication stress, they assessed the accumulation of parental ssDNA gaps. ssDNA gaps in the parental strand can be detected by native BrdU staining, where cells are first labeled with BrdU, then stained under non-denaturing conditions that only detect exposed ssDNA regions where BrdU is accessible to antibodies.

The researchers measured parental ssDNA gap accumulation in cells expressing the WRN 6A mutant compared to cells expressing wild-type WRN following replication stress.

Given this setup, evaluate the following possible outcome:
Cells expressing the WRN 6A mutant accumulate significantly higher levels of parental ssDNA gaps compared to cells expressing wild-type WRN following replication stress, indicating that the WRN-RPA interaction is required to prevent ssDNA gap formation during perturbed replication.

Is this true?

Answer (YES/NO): YES